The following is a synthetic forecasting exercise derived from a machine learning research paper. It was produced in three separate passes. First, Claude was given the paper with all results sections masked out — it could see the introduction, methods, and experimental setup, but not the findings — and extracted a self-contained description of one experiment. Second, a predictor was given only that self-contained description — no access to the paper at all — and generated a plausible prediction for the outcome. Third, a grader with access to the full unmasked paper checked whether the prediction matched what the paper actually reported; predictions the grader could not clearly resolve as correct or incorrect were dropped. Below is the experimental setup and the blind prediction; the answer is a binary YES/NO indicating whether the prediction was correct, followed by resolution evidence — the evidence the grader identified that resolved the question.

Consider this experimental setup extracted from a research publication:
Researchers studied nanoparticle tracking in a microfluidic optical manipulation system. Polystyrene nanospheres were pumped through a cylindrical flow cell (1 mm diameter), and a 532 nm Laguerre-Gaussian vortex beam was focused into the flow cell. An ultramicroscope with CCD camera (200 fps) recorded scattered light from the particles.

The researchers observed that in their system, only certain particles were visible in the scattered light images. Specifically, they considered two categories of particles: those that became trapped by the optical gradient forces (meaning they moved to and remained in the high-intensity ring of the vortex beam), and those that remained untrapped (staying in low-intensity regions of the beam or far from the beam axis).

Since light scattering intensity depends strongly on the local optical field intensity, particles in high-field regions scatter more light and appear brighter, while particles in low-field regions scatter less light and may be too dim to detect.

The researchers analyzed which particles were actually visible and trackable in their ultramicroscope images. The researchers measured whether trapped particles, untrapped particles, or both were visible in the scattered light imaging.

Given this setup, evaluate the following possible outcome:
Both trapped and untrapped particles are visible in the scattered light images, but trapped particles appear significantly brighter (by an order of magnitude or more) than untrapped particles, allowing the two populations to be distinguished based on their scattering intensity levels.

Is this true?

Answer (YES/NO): NO